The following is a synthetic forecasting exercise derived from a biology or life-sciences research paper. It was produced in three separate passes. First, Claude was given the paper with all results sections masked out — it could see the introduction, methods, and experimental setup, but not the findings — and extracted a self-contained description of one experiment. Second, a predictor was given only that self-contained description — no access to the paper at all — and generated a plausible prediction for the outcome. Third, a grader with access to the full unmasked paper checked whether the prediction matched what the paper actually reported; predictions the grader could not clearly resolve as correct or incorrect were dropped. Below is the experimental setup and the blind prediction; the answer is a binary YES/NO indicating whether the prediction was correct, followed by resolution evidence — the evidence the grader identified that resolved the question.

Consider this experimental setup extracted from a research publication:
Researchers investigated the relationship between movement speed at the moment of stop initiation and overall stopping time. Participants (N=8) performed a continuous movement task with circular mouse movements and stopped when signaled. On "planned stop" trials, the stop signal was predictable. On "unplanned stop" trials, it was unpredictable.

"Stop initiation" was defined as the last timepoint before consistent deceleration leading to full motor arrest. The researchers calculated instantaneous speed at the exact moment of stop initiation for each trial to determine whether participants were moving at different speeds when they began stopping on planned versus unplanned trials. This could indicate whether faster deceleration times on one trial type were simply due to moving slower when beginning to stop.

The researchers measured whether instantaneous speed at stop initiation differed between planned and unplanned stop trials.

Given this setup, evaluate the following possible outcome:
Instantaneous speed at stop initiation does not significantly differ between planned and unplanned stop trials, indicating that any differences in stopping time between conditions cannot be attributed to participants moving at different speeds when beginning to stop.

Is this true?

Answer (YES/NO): YES